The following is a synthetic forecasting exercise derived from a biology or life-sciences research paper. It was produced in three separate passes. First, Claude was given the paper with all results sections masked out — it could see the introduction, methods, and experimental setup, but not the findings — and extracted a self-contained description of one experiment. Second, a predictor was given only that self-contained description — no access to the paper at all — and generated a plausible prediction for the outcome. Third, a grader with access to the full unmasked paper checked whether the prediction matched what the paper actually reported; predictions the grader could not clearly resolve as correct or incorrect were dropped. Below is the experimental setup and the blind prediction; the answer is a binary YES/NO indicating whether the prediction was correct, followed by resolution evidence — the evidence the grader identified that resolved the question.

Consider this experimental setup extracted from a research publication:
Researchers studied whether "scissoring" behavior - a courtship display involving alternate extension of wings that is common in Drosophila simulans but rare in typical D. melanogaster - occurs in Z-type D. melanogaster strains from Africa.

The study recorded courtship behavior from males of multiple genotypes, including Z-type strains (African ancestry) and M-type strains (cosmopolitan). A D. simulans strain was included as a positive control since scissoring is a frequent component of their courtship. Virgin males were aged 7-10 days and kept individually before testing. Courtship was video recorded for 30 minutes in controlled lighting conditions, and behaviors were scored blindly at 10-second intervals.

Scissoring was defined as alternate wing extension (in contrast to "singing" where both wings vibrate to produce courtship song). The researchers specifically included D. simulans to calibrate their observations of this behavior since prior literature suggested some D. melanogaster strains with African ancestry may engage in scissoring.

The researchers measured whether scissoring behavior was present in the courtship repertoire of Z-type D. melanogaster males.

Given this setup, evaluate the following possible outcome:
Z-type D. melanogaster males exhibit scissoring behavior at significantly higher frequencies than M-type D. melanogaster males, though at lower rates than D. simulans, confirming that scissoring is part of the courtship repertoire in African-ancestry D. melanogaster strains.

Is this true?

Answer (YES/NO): NO